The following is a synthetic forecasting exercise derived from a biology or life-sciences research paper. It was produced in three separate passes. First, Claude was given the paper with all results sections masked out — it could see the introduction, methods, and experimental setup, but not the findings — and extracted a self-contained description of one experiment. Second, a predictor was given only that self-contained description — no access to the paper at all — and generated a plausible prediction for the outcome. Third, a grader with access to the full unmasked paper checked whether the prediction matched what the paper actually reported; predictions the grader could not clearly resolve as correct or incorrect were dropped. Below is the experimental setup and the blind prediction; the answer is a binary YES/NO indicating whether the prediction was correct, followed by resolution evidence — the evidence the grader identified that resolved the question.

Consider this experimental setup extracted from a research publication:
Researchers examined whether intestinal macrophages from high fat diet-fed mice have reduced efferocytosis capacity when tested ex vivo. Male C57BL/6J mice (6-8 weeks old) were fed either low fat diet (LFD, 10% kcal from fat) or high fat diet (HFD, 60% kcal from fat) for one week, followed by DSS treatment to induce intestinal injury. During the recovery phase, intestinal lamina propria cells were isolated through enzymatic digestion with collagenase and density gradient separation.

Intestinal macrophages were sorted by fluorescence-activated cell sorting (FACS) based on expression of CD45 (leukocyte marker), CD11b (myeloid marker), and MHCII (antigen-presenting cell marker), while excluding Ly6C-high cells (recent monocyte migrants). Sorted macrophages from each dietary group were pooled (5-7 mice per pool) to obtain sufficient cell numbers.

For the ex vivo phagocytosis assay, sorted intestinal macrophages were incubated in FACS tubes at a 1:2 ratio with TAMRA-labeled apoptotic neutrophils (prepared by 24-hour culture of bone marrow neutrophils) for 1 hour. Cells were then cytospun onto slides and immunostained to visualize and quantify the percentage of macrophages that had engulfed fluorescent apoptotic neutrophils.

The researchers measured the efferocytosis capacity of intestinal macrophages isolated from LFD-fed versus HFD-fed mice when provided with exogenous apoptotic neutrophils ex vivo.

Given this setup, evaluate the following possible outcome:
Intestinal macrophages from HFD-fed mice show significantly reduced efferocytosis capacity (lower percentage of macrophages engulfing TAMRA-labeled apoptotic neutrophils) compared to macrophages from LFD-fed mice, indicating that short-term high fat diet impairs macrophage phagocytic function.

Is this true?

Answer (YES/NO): YES